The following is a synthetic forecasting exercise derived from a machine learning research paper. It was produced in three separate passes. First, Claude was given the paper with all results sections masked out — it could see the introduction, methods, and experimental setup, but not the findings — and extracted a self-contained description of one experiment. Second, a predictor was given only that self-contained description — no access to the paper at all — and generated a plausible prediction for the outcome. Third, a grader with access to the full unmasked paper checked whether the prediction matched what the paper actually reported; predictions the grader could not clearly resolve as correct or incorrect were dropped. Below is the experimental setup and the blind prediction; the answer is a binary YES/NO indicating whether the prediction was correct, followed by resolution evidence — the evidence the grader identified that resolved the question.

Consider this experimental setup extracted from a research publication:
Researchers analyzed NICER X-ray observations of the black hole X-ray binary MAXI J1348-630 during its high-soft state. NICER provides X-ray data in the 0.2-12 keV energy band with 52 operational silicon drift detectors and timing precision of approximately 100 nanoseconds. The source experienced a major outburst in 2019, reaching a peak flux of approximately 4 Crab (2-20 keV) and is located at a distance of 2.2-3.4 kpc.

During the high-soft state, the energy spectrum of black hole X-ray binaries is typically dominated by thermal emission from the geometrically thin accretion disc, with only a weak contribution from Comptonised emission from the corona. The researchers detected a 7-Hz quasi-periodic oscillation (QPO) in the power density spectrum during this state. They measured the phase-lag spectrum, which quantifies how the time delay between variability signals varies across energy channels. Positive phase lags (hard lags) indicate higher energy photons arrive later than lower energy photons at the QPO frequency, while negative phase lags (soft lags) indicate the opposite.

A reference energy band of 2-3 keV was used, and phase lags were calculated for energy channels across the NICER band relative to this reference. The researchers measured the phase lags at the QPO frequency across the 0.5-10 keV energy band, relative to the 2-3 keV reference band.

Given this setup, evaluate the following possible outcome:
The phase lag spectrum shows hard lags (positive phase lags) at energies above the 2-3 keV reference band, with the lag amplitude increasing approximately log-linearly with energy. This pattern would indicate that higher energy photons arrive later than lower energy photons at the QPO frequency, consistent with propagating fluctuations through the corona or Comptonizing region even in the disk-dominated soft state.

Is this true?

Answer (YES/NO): NO